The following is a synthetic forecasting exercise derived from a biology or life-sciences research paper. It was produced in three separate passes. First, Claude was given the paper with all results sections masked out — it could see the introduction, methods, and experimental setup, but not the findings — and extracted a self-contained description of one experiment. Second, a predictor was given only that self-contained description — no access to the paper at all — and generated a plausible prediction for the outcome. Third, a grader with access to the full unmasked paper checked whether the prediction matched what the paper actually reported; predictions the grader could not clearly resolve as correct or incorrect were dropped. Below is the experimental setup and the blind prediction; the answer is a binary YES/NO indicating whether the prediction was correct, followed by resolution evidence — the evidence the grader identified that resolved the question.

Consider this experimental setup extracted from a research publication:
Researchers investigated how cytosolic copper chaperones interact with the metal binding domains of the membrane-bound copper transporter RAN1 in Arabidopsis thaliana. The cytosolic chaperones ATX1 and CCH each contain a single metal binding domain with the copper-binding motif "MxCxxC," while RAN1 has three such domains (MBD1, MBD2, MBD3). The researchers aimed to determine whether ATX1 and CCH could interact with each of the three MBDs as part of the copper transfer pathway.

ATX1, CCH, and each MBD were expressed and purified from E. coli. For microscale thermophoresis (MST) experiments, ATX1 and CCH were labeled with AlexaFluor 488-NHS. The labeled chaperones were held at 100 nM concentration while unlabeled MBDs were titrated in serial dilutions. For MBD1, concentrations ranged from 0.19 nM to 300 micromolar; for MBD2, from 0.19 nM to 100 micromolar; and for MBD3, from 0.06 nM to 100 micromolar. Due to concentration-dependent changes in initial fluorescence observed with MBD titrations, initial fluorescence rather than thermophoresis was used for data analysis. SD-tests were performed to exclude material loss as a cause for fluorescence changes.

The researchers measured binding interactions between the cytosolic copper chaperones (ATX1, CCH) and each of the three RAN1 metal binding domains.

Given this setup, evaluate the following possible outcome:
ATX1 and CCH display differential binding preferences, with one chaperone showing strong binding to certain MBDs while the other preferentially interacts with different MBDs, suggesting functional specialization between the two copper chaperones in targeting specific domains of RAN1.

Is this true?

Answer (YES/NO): NO